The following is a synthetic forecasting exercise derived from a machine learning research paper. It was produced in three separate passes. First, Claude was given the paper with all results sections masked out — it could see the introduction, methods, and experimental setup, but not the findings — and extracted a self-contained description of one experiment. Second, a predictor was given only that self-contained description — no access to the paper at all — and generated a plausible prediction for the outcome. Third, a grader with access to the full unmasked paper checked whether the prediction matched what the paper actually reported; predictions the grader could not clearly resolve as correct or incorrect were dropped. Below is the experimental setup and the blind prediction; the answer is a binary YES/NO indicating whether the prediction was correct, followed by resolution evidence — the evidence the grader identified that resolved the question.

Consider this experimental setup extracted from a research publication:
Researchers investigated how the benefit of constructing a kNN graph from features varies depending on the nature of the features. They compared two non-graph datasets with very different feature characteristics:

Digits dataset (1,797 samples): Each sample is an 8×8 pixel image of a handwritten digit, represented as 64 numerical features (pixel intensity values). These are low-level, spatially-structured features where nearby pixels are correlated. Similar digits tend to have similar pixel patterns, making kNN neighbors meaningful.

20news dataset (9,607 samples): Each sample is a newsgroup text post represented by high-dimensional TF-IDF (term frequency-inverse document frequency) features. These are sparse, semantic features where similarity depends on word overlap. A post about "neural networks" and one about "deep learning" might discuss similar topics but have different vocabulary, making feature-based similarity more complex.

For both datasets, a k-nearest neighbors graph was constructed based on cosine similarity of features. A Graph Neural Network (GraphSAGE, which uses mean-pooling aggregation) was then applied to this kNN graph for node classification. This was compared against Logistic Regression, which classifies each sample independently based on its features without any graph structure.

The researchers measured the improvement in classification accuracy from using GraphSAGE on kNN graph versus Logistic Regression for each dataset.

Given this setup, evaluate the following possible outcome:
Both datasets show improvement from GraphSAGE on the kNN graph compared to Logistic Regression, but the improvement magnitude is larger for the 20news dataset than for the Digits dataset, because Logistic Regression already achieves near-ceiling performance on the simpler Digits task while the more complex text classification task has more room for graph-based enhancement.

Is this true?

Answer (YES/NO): NO